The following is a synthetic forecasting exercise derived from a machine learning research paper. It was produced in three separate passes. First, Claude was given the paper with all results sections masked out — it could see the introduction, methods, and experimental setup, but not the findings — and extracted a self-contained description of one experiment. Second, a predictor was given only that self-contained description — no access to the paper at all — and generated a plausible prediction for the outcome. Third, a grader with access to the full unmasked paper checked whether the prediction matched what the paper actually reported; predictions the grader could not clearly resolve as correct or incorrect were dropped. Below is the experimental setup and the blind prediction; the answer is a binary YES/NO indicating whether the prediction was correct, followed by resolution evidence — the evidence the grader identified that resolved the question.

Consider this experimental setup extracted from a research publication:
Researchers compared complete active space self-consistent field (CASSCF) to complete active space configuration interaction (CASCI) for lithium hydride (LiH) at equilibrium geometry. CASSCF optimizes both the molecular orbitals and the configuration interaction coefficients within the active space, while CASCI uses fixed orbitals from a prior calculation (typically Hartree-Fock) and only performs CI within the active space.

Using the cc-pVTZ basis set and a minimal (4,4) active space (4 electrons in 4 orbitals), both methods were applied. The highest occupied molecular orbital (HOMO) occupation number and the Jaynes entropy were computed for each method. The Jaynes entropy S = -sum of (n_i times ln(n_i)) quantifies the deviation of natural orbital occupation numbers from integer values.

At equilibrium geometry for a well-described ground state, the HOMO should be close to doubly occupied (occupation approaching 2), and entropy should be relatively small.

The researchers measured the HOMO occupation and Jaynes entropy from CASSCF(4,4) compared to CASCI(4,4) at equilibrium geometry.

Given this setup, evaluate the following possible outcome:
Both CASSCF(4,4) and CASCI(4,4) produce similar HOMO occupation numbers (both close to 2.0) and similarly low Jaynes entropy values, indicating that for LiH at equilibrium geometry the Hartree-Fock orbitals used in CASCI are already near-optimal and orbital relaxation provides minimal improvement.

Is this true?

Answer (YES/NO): NO